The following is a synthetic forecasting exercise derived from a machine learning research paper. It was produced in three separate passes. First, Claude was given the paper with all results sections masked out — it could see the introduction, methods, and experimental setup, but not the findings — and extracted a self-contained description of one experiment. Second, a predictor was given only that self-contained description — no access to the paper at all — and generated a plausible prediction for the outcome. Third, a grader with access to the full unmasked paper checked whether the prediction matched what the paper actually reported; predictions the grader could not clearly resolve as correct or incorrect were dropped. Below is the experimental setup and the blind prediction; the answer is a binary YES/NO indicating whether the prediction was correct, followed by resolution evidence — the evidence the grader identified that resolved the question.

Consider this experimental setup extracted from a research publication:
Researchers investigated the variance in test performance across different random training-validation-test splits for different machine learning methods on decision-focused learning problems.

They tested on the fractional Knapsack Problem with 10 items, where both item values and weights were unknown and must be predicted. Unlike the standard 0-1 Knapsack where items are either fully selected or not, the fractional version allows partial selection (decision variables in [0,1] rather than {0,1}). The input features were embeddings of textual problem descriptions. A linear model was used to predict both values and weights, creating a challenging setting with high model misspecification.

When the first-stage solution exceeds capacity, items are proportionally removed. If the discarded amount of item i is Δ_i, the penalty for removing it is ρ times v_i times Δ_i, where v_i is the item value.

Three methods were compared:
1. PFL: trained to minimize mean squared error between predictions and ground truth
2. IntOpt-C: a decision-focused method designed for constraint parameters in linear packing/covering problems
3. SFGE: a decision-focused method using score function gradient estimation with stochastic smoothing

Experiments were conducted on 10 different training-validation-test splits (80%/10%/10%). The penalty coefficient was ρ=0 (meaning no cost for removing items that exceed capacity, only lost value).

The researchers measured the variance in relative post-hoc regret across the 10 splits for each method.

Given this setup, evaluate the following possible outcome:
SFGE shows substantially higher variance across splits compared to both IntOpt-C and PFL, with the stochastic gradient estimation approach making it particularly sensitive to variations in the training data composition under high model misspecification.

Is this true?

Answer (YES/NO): NO